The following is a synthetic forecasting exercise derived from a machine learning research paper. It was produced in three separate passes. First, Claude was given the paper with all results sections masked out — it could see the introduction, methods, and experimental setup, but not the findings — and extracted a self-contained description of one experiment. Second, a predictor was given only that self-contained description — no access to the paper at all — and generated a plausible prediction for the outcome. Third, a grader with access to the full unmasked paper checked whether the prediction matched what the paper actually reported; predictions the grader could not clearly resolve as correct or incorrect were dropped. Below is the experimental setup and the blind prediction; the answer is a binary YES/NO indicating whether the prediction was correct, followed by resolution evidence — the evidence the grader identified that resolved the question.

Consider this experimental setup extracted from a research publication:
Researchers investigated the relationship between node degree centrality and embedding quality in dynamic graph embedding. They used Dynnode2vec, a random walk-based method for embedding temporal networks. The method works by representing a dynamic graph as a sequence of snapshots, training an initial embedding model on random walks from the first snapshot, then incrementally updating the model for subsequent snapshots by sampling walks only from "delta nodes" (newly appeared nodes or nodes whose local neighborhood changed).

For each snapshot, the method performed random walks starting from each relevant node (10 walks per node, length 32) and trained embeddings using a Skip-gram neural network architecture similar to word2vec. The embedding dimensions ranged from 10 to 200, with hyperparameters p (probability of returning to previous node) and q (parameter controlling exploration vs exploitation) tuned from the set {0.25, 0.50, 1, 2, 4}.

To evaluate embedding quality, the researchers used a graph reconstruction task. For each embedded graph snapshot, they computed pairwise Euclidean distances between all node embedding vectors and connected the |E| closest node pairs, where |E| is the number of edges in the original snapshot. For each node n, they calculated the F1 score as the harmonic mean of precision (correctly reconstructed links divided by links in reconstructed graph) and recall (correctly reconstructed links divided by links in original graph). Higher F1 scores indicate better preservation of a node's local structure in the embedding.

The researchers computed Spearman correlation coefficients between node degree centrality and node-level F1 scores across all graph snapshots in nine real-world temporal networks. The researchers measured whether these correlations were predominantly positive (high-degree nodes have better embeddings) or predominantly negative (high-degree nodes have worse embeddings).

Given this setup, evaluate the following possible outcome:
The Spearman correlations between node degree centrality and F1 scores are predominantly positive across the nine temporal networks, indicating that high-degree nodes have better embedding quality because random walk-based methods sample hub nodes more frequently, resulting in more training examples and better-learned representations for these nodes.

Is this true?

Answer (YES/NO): NO